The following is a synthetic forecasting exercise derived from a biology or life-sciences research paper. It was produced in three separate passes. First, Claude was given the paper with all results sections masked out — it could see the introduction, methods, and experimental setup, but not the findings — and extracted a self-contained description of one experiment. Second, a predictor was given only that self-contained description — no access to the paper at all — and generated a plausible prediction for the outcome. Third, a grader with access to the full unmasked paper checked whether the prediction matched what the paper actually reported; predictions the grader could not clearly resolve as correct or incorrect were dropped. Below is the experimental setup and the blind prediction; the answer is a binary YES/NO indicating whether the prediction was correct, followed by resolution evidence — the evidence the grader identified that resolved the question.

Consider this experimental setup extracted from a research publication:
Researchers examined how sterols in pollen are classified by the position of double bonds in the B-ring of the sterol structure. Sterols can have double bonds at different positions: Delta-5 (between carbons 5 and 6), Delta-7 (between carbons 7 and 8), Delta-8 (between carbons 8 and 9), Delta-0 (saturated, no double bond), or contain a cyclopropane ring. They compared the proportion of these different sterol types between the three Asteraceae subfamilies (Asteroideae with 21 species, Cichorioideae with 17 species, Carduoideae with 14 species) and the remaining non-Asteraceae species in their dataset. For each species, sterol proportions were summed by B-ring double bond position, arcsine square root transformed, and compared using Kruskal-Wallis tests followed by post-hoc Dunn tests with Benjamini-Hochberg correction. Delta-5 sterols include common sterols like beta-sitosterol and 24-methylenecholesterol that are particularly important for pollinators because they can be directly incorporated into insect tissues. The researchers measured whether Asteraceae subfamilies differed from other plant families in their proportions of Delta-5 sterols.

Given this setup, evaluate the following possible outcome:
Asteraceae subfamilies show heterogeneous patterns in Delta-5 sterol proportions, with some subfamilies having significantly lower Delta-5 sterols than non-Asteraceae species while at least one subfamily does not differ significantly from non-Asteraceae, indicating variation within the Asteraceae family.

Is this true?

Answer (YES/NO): NO